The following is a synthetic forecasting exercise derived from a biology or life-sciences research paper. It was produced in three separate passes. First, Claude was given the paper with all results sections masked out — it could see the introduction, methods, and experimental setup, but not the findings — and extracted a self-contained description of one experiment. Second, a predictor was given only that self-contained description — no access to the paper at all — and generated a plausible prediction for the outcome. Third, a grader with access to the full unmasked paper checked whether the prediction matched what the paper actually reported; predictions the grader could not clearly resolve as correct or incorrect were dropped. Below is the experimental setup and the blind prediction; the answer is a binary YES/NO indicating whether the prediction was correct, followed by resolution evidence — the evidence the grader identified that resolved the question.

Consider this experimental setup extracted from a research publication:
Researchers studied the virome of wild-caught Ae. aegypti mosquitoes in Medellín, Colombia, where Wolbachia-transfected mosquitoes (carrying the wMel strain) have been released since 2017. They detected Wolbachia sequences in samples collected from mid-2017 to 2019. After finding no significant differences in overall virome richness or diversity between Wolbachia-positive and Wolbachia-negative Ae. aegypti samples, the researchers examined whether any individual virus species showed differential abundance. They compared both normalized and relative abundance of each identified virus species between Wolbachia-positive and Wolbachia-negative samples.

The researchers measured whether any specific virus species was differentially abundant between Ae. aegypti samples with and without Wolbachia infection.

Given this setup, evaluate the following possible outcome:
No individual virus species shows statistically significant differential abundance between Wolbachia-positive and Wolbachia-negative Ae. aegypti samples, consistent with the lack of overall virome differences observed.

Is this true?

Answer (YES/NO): NO